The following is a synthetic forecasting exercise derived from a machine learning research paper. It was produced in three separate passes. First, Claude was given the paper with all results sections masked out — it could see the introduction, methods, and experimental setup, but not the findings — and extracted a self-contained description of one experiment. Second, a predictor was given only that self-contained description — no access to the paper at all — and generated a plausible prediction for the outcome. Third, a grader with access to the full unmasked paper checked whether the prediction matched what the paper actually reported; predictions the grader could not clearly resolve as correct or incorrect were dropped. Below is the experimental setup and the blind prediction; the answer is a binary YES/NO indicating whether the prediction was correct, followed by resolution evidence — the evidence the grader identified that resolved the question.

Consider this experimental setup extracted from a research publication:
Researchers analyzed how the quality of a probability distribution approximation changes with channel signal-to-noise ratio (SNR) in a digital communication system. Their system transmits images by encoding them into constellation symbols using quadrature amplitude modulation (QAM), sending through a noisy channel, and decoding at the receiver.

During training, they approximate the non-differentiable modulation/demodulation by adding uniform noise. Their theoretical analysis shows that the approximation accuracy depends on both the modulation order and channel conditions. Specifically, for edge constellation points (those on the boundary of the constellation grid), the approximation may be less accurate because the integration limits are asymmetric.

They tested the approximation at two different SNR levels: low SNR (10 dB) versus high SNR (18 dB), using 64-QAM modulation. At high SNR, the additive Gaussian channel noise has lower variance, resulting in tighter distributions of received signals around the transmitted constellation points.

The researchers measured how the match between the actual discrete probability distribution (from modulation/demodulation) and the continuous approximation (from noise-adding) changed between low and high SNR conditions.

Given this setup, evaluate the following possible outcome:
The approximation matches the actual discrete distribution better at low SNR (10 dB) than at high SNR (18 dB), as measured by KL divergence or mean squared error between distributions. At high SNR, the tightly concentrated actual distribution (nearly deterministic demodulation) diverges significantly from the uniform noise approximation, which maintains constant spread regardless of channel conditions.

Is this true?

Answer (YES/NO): NO